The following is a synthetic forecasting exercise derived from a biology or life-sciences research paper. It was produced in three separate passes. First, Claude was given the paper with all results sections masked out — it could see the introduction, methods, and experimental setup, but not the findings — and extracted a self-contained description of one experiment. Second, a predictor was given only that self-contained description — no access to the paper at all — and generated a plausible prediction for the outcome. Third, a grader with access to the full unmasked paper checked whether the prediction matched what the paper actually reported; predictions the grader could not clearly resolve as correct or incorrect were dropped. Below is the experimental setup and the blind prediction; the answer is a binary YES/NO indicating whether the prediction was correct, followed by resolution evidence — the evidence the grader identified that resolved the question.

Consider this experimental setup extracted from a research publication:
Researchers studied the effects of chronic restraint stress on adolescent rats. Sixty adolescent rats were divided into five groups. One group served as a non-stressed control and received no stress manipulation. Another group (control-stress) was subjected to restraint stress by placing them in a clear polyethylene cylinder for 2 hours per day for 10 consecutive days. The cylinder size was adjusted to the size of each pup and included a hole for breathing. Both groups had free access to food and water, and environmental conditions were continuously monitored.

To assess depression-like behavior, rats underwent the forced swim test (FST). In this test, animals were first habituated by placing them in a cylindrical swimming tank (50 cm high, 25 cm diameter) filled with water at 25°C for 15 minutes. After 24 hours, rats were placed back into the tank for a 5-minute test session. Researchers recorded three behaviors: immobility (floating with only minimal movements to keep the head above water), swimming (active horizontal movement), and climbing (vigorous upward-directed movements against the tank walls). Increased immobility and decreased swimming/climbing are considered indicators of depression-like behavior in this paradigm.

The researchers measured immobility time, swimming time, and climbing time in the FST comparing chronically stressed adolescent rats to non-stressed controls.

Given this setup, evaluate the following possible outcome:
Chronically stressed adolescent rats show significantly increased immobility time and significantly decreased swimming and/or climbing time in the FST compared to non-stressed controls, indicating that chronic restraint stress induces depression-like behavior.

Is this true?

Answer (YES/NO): YES